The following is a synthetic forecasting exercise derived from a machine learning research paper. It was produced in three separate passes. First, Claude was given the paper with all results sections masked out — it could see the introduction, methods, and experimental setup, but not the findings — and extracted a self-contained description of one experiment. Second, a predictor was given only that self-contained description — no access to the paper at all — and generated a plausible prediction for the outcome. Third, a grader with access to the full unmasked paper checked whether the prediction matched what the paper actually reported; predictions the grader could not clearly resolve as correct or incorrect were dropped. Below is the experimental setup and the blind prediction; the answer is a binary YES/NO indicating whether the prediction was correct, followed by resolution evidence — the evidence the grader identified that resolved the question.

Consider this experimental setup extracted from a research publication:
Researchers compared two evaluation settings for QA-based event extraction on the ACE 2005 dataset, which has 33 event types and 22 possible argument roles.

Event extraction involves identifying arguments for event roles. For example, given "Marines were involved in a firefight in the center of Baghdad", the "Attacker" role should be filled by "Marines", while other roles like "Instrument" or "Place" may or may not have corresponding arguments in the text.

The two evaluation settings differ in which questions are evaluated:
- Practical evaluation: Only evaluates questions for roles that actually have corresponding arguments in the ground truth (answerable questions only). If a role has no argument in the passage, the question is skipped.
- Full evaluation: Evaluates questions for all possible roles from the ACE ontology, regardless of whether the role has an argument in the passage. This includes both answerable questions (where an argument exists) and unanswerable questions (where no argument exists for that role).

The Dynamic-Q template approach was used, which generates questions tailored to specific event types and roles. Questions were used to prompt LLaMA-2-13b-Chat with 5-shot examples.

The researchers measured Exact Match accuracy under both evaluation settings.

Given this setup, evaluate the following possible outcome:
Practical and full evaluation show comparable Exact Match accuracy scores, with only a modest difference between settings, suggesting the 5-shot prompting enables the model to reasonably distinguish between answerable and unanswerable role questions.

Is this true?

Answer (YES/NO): NO